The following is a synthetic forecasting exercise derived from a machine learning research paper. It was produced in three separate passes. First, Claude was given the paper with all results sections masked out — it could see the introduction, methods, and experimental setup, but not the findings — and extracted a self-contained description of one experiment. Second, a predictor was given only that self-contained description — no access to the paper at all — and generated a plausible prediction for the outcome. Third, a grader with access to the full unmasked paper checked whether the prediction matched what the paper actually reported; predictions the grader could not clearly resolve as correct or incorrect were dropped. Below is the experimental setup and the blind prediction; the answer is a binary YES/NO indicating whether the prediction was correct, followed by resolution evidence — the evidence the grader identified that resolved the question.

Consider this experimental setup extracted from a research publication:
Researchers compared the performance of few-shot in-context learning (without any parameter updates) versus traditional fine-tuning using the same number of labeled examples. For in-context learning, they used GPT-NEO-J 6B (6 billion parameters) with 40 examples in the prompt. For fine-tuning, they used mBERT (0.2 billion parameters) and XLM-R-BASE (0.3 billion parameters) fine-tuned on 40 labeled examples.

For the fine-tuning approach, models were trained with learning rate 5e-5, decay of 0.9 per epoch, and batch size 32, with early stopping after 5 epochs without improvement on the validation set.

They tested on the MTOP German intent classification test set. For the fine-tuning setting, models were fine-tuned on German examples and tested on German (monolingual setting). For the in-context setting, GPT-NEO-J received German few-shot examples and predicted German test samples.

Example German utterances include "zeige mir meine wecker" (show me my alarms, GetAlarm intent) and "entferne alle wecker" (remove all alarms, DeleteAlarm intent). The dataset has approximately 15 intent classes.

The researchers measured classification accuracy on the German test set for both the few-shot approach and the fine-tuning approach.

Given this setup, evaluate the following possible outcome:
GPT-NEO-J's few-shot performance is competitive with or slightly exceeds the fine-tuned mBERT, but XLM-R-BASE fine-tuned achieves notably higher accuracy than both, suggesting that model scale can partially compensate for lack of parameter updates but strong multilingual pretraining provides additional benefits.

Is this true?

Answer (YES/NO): NO